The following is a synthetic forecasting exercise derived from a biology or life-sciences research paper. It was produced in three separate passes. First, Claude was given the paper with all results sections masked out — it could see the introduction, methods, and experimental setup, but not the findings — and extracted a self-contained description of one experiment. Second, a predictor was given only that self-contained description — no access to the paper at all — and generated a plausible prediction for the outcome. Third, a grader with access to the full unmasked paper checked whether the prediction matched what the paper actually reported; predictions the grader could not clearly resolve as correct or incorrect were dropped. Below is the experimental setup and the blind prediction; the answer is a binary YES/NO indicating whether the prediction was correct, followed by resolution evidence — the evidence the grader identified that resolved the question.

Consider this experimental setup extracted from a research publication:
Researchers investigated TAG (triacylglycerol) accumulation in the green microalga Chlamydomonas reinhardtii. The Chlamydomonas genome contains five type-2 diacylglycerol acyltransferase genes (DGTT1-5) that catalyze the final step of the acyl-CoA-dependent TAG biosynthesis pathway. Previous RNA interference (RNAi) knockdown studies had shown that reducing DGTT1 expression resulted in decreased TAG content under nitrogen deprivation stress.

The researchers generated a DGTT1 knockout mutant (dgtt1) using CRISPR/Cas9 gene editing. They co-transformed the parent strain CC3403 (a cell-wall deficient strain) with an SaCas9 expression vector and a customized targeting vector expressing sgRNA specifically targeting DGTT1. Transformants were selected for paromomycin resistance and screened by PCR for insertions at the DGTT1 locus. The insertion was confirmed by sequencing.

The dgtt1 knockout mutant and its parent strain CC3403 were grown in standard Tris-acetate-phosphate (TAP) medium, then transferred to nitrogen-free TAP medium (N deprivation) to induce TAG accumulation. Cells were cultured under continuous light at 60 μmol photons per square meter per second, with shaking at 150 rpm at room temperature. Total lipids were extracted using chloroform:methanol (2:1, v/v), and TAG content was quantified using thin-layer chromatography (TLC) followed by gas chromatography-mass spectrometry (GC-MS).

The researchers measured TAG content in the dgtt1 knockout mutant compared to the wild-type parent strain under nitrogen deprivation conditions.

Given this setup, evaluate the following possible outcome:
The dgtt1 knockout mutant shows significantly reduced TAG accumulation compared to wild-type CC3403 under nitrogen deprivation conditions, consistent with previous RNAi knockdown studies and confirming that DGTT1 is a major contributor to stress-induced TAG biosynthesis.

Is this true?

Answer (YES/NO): NO